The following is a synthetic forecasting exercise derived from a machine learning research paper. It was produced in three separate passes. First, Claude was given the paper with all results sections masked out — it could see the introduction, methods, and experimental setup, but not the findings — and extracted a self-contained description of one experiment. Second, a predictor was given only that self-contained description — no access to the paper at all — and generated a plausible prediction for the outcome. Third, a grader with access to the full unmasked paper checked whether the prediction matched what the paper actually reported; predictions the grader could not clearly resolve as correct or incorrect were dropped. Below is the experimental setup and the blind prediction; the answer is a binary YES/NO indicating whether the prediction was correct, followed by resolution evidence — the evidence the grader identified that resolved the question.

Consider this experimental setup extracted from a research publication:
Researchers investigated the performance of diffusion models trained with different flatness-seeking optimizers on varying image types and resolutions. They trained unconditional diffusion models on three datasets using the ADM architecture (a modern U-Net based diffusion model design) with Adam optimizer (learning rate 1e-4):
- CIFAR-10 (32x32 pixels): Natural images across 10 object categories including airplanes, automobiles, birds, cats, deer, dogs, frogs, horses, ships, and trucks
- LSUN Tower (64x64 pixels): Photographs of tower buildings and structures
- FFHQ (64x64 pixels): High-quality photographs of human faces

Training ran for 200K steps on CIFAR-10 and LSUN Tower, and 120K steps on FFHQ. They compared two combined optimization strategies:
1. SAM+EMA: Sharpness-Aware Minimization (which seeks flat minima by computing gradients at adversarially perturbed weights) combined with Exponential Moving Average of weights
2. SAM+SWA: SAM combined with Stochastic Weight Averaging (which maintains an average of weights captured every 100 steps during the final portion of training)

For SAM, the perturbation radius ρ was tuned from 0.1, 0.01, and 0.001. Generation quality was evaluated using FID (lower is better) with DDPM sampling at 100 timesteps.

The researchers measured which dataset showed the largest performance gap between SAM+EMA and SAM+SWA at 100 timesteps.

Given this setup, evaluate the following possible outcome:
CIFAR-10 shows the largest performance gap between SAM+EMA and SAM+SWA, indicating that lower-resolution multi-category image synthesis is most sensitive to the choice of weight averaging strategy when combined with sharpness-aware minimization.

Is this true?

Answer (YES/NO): NO